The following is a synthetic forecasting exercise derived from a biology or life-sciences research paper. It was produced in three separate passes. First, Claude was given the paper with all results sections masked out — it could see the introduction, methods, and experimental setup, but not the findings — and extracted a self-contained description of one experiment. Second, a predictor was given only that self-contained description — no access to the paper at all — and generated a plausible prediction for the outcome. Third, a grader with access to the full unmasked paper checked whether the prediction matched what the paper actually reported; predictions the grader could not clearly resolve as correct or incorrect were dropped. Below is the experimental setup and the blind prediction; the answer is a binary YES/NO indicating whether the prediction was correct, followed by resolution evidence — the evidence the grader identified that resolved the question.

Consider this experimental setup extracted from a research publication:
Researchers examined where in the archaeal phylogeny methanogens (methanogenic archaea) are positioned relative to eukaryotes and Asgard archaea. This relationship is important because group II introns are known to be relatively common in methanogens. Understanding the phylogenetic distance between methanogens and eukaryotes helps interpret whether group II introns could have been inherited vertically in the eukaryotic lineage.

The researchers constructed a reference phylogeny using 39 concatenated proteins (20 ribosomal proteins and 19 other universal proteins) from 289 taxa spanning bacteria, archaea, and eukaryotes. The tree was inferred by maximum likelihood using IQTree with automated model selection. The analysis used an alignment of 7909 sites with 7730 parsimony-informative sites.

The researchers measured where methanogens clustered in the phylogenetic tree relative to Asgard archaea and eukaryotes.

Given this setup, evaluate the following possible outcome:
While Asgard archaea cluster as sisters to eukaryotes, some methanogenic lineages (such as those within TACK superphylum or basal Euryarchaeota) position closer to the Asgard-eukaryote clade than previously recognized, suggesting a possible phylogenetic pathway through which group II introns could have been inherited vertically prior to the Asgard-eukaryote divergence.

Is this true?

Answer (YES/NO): NO